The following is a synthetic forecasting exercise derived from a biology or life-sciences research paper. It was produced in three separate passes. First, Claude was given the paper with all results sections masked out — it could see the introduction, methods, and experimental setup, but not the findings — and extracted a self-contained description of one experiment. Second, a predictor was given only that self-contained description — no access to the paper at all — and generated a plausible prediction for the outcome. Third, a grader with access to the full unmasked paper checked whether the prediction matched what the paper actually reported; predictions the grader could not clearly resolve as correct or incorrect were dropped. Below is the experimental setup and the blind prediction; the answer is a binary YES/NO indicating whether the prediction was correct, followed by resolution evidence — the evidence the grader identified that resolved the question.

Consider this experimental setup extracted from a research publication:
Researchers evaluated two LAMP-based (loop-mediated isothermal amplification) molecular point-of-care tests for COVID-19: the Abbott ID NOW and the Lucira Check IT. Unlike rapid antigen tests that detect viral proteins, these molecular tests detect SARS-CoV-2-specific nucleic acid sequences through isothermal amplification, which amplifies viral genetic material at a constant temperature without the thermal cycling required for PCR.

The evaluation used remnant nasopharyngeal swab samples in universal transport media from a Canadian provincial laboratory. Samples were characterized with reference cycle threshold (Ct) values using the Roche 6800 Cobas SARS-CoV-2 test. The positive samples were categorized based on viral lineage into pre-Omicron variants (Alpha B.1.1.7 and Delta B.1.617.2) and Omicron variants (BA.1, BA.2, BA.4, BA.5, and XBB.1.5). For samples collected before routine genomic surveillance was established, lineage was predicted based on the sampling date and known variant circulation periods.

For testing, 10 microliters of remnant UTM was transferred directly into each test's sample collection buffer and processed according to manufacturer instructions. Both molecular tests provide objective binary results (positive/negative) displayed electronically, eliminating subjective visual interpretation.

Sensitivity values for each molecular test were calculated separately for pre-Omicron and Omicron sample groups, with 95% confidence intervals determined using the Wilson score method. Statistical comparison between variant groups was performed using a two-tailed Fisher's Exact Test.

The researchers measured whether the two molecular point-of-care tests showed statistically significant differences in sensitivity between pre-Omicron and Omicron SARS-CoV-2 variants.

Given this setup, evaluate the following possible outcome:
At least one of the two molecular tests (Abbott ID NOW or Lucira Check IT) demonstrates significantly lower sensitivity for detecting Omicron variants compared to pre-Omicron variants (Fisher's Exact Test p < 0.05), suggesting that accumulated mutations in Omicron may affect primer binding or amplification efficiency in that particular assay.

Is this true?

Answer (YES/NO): NO